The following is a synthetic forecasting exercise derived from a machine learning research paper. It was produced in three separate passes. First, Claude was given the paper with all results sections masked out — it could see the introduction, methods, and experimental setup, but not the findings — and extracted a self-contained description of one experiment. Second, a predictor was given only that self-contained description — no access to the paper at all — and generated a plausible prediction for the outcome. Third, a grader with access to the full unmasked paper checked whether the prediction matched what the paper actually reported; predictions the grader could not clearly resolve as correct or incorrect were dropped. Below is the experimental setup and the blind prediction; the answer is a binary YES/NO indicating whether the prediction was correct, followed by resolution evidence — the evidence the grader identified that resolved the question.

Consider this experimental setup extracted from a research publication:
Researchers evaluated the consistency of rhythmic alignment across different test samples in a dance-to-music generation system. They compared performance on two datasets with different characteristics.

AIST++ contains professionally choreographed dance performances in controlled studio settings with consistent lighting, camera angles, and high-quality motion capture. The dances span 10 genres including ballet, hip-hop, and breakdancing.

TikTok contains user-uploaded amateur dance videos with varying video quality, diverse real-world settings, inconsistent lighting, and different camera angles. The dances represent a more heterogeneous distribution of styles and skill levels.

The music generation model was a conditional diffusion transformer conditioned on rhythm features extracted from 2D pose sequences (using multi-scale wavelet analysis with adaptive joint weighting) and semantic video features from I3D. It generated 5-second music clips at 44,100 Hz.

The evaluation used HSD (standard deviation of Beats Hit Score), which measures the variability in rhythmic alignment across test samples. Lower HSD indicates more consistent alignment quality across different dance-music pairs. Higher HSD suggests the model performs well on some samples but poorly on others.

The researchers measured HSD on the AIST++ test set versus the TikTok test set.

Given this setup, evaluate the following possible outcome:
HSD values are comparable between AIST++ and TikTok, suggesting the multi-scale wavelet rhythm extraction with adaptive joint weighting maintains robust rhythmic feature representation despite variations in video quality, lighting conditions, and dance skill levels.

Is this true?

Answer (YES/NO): NO